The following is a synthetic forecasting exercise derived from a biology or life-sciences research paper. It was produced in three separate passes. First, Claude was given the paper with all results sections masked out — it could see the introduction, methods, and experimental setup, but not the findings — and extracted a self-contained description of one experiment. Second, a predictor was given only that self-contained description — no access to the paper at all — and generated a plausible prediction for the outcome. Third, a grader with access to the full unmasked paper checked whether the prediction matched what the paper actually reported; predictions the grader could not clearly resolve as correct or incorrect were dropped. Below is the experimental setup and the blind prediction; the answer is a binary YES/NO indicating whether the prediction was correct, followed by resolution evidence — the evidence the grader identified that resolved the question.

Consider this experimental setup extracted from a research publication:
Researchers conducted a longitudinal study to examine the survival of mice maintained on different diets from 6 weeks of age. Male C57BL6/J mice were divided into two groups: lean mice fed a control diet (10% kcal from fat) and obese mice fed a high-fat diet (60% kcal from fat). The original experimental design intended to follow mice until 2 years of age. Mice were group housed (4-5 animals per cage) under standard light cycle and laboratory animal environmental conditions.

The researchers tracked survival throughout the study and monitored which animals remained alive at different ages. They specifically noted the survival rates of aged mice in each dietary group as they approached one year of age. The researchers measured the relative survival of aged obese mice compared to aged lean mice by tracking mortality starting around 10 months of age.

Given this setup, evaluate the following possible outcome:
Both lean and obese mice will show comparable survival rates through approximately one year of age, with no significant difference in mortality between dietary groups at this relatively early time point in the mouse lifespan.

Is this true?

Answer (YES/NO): NO